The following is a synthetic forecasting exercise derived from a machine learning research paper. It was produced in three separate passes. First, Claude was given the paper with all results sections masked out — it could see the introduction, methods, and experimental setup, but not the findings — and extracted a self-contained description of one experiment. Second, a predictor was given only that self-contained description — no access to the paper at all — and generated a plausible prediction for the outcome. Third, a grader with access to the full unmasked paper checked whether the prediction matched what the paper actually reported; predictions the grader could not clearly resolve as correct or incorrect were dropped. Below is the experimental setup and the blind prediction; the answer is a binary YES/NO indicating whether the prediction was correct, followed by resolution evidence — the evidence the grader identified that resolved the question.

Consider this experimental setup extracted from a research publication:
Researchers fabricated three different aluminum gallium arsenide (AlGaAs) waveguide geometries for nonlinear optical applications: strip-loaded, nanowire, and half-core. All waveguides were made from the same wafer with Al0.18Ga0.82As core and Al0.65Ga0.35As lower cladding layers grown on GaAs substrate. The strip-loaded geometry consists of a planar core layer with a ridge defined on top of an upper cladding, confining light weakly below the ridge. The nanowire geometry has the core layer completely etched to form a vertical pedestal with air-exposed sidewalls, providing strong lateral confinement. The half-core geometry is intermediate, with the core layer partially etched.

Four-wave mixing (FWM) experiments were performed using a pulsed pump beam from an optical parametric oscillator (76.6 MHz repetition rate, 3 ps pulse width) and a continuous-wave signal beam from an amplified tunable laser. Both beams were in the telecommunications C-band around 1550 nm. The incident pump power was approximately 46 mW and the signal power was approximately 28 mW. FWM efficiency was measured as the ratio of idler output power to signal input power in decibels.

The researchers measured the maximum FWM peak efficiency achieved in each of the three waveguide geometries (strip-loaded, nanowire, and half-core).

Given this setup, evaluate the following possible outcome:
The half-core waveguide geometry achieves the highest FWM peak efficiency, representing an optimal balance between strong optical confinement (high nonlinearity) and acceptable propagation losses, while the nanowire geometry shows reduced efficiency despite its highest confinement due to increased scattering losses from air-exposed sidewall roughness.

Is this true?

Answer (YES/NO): NO